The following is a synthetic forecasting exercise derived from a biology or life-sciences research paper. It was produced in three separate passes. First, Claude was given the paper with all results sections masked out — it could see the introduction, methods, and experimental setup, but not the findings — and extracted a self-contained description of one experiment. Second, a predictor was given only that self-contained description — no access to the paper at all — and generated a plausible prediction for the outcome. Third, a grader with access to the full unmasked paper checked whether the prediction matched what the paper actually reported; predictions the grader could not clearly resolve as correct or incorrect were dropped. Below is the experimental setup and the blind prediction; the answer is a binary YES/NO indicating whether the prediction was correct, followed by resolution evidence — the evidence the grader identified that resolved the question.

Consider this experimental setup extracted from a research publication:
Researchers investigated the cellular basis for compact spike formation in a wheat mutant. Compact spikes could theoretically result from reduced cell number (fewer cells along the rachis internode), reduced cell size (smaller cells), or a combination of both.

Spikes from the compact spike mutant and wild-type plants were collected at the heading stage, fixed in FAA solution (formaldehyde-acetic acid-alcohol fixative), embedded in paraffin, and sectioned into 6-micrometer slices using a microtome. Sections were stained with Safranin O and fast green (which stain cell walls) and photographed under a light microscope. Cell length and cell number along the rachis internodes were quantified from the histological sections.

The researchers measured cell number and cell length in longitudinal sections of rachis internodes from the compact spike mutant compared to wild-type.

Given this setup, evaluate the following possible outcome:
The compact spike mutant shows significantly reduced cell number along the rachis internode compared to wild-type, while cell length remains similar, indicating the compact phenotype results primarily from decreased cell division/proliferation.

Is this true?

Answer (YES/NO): NO